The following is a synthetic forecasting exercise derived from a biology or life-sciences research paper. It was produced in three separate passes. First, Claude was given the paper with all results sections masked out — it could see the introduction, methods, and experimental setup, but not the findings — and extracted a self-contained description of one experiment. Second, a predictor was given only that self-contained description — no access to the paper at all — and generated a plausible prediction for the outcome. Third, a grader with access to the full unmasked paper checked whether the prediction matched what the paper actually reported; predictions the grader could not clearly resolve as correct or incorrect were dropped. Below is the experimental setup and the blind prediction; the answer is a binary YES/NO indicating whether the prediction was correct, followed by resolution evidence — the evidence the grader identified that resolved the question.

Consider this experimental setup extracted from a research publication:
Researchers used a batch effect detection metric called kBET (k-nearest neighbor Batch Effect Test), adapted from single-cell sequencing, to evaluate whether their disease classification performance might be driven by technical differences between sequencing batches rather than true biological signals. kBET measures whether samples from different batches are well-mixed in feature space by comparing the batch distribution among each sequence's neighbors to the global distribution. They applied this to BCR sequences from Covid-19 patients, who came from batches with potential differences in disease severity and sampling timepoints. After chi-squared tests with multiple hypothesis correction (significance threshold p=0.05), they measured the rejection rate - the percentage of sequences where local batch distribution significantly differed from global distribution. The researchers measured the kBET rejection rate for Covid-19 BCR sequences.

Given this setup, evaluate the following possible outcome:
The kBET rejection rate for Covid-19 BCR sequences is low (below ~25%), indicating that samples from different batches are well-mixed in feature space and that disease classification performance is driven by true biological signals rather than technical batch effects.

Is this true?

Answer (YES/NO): NO